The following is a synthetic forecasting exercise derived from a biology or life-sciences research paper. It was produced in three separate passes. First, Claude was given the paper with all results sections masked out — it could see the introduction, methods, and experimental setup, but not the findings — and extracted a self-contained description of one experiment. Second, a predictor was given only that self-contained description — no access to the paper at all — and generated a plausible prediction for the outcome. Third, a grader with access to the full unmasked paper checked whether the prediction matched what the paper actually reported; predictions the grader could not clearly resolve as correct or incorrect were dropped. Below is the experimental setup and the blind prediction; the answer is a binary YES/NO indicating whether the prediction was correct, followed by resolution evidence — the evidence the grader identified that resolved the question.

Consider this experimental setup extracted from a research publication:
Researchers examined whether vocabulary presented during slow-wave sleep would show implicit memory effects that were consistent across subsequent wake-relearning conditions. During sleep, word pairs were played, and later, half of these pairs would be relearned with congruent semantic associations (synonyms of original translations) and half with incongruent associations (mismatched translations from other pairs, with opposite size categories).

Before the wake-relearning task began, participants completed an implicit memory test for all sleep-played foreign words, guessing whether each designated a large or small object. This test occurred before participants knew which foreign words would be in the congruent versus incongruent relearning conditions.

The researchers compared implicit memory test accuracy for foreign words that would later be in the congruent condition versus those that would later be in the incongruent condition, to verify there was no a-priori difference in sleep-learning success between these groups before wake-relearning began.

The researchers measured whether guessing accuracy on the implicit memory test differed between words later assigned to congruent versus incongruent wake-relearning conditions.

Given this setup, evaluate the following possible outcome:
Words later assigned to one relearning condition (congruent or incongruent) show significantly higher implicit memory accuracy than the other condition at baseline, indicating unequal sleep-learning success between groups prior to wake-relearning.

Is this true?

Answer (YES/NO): NO